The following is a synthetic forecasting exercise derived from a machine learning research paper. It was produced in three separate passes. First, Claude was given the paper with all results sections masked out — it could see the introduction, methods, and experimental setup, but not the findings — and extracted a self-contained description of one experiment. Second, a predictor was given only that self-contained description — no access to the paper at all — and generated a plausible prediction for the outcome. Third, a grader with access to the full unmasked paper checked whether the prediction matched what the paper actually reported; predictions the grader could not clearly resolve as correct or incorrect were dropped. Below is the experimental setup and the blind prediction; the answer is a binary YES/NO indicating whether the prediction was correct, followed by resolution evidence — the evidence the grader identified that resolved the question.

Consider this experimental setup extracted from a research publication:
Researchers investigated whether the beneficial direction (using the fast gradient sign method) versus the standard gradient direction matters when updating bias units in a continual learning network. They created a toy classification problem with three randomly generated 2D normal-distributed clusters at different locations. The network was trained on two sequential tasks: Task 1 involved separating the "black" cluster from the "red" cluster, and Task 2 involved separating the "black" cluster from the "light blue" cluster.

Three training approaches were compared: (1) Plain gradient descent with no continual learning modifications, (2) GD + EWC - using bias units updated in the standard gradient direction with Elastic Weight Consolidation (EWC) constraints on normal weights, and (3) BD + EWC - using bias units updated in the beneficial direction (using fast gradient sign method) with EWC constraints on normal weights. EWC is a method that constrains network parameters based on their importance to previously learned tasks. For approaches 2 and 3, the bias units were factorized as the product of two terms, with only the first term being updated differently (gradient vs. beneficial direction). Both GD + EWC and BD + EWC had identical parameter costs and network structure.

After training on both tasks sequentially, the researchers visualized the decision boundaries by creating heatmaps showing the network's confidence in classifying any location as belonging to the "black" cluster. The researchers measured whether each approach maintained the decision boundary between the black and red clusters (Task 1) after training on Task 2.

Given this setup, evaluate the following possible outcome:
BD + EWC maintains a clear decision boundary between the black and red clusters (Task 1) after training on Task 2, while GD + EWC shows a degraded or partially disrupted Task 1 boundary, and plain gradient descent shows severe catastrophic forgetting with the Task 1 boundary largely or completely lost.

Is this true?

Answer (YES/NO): NO